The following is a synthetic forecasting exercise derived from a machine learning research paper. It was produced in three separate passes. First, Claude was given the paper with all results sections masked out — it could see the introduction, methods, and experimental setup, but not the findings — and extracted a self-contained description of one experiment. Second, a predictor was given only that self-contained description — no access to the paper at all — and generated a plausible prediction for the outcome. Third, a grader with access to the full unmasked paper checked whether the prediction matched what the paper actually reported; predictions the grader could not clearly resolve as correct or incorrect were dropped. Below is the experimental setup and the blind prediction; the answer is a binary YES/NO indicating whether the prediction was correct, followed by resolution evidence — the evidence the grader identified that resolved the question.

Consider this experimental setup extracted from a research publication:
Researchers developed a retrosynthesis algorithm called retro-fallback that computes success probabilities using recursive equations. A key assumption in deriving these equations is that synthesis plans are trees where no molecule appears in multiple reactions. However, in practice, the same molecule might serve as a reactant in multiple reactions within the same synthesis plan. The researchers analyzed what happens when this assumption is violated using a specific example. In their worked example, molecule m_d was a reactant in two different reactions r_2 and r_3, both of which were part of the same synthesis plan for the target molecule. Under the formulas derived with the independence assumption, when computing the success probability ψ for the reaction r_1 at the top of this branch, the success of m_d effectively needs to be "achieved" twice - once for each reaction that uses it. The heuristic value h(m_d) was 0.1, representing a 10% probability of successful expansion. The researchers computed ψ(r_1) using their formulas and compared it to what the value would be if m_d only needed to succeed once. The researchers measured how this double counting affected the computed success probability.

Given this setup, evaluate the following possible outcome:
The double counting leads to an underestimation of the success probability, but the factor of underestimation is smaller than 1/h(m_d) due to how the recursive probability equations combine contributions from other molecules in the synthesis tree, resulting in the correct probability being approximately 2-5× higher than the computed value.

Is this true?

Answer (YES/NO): NO